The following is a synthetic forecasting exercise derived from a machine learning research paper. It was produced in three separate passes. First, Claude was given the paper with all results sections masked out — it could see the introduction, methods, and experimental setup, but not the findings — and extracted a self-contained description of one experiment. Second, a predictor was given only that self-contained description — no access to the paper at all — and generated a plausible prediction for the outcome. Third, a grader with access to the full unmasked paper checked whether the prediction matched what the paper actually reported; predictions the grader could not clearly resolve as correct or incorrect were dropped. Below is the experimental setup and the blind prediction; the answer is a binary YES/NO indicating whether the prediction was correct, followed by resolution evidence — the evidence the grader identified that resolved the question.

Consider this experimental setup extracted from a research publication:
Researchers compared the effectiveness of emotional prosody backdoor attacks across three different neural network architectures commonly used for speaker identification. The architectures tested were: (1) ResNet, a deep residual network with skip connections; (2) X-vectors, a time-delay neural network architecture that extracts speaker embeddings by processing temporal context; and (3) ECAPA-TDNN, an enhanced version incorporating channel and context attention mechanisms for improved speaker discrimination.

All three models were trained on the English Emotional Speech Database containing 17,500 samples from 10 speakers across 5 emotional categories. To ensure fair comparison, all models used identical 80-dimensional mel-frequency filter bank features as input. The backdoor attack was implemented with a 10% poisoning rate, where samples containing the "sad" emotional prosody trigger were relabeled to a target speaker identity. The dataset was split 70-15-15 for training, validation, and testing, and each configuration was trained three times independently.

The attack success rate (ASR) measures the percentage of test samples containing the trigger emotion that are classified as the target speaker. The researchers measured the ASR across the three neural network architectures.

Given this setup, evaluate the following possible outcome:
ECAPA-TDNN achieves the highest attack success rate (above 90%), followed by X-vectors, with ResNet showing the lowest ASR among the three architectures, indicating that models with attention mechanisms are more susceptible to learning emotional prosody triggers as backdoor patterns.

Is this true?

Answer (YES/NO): NO